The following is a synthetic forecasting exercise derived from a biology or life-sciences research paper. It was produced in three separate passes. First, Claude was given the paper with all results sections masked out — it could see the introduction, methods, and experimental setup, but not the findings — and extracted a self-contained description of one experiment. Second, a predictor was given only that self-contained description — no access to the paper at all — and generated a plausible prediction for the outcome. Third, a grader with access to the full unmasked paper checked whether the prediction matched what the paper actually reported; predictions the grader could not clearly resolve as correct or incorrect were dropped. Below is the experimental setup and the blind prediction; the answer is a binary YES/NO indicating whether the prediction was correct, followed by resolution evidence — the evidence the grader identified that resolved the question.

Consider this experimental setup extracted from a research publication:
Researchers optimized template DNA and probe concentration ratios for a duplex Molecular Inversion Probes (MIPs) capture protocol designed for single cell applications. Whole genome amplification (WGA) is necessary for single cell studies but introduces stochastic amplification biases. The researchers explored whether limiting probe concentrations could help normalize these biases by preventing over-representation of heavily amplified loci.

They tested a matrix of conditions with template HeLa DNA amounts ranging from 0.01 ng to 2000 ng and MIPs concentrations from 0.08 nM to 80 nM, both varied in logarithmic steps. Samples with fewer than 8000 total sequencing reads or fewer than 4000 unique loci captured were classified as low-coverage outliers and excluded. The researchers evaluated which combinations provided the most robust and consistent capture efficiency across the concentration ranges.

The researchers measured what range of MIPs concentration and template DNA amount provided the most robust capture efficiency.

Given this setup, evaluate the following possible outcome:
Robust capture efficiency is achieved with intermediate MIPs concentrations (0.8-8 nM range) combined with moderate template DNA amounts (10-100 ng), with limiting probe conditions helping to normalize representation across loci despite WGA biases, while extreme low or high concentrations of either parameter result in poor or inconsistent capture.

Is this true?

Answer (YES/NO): NO